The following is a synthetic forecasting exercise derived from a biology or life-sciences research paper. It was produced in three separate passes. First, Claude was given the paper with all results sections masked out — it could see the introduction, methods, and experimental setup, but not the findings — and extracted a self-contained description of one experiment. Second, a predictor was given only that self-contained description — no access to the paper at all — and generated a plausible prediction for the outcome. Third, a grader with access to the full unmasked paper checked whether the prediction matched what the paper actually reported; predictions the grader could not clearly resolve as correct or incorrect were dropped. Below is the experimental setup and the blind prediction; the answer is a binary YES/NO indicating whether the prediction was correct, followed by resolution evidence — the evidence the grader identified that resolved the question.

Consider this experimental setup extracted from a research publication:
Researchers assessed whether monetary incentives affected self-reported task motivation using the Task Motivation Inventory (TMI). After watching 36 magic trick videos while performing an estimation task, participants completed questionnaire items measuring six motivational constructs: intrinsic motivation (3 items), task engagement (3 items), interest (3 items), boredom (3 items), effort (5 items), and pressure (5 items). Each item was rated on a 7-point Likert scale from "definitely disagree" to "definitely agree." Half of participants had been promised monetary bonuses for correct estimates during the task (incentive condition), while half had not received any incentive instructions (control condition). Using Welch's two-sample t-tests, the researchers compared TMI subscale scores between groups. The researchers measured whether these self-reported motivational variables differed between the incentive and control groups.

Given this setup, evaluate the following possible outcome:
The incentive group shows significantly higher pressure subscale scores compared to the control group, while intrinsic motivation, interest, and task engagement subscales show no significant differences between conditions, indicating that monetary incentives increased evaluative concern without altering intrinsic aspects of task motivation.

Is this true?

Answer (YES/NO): NO